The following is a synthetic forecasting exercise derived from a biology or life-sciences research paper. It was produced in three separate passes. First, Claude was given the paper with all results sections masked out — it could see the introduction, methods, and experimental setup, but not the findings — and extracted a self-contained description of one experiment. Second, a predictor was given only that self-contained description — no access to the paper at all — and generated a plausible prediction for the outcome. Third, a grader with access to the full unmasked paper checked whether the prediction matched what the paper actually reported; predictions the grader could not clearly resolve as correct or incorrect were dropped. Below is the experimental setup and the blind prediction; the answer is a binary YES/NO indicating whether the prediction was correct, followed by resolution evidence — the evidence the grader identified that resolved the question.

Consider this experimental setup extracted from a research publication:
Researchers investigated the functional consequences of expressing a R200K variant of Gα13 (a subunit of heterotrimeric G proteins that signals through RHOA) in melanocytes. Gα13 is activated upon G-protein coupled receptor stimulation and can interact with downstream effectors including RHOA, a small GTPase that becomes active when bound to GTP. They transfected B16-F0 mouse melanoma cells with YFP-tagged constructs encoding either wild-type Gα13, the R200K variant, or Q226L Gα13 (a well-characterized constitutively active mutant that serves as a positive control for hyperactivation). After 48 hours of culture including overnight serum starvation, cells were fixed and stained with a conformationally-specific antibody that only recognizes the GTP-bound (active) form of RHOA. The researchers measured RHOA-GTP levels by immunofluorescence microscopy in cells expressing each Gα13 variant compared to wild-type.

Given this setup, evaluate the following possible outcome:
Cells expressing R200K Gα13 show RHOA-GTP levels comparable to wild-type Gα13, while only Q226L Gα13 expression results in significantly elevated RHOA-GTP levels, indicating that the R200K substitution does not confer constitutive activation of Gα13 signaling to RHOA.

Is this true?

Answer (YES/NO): NO